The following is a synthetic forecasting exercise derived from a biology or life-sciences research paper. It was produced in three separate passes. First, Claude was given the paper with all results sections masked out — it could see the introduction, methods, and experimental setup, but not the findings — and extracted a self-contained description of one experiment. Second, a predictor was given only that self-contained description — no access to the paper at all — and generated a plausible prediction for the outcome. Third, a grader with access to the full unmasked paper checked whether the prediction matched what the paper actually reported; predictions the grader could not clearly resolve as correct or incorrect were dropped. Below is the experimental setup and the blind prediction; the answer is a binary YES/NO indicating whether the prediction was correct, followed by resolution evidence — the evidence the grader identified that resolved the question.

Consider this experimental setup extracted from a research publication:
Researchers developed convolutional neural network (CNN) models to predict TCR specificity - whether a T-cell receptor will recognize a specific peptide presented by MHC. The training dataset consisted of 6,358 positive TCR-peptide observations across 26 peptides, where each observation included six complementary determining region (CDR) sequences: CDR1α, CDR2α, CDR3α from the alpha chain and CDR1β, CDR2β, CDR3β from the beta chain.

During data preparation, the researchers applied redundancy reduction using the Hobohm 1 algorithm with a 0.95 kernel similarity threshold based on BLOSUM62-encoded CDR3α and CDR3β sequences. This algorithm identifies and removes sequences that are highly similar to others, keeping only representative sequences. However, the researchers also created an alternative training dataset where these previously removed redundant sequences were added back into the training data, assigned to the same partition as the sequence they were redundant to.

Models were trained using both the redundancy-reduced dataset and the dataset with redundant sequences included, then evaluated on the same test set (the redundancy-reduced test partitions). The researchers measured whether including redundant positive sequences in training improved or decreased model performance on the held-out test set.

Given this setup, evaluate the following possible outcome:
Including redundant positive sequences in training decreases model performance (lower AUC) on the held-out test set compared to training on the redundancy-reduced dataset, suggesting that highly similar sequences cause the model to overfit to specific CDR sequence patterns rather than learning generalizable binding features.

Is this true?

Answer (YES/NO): YES